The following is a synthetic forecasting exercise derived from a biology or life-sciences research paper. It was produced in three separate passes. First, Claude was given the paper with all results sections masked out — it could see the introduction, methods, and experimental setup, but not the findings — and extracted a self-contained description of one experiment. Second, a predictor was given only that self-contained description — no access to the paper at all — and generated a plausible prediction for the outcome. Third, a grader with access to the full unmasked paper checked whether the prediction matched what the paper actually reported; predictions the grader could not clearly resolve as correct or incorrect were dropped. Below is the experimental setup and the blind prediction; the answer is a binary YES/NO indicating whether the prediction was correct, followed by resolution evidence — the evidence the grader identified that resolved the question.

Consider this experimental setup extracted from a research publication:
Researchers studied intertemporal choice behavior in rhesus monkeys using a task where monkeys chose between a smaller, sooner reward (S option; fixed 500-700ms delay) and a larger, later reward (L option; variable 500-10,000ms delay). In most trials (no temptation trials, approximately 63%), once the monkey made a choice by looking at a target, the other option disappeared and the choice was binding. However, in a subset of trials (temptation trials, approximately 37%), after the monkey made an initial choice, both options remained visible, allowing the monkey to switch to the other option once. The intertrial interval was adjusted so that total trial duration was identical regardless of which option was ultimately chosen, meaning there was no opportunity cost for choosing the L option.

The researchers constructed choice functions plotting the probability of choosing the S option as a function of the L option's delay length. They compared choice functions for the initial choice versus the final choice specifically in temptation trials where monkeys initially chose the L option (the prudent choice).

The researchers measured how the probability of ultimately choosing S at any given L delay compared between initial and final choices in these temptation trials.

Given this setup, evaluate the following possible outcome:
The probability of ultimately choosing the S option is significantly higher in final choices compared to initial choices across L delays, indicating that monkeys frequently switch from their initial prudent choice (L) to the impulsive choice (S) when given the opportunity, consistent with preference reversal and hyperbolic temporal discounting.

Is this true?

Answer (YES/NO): YES